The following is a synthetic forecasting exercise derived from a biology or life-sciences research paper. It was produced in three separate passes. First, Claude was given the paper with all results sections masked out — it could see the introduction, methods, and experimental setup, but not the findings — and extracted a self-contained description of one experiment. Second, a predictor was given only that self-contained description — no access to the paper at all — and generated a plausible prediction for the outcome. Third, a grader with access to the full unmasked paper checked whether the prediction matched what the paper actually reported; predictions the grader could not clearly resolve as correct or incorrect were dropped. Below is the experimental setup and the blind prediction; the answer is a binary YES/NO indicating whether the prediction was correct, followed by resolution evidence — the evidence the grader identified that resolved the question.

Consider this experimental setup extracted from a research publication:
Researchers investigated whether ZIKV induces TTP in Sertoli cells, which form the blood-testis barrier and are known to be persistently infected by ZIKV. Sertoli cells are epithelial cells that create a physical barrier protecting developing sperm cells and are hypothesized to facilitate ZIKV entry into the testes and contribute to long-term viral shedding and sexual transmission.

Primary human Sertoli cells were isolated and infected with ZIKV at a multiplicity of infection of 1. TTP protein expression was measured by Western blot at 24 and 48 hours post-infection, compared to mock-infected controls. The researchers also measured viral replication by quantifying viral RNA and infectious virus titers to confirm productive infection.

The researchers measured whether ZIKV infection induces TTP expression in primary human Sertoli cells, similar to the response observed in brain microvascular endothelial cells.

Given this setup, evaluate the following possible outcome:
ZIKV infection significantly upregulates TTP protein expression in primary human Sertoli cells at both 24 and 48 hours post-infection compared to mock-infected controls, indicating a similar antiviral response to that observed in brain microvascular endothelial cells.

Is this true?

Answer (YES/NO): NO